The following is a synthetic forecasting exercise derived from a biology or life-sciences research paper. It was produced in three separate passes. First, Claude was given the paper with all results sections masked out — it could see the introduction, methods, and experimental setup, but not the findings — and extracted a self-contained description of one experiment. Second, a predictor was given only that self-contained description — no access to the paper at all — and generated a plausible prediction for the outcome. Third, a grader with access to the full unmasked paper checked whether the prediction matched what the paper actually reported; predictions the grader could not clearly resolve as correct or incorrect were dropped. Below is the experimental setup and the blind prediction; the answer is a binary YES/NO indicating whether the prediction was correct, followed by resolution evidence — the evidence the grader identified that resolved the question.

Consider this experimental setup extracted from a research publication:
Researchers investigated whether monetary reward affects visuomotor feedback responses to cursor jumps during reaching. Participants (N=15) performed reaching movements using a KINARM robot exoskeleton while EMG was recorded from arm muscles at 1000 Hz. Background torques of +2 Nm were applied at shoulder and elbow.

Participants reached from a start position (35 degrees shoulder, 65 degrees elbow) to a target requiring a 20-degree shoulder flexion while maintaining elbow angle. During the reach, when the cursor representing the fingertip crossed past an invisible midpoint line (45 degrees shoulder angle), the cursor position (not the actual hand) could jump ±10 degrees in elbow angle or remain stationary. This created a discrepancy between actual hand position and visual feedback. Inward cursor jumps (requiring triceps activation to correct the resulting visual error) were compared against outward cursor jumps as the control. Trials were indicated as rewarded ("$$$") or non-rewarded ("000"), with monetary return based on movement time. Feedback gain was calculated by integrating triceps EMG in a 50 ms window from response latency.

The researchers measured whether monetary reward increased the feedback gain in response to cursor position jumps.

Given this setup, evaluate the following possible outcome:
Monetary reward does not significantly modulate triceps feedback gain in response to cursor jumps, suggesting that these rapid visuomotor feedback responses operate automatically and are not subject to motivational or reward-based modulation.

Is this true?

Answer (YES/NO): YES